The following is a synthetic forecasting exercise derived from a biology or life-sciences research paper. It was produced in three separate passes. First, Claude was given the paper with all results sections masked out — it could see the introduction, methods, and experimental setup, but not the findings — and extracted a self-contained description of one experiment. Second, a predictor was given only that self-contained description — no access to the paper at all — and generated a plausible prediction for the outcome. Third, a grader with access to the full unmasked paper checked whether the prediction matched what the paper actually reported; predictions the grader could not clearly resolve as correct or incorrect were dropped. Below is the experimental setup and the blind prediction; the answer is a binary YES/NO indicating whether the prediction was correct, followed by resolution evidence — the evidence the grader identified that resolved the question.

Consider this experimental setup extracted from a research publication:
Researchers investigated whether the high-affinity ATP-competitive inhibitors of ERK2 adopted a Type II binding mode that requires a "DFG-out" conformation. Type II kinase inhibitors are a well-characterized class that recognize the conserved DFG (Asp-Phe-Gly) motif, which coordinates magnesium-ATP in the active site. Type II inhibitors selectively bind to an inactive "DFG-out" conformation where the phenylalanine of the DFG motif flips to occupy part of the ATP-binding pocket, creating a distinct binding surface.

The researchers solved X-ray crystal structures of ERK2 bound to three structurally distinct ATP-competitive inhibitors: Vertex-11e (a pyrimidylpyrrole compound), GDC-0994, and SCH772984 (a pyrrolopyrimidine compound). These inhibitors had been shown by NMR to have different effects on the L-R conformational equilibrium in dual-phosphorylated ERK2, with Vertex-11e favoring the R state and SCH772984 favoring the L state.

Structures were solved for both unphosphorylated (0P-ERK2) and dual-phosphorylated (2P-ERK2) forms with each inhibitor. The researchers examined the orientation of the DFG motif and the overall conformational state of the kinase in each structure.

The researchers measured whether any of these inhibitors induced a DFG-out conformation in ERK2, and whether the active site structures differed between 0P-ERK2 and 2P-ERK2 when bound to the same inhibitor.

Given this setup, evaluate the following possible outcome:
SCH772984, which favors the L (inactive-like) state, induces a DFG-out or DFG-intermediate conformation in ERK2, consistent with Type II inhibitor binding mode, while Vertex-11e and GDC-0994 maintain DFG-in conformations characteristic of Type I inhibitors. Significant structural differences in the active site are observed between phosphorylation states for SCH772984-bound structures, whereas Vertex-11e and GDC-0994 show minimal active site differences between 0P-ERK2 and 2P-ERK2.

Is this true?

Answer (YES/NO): NO